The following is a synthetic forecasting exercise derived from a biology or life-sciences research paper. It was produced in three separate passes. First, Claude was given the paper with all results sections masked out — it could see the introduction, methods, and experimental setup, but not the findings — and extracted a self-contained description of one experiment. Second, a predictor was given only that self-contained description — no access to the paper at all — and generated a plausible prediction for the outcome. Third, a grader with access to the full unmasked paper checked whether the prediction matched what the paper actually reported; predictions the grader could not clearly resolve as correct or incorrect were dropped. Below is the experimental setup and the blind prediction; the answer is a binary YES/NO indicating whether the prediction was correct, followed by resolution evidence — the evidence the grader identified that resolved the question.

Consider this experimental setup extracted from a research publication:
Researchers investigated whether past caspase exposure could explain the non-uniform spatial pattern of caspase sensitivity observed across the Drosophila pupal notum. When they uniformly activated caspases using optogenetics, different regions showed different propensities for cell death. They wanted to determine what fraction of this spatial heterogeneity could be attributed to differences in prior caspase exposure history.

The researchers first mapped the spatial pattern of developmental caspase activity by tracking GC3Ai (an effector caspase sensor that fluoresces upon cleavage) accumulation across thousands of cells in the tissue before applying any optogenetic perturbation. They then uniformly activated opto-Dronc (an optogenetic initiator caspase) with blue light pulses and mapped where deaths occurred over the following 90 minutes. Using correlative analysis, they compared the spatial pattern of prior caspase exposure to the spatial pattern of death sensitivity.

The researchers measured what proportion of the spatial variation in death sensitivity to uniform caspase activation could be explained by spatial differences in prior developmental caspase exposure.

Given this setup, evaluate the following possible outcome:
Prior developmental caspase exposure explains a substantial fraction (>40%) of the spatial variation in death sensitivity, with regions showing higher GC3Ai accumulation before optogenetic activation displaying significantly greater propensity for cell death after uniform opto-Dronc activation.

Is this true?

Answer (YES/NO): YES